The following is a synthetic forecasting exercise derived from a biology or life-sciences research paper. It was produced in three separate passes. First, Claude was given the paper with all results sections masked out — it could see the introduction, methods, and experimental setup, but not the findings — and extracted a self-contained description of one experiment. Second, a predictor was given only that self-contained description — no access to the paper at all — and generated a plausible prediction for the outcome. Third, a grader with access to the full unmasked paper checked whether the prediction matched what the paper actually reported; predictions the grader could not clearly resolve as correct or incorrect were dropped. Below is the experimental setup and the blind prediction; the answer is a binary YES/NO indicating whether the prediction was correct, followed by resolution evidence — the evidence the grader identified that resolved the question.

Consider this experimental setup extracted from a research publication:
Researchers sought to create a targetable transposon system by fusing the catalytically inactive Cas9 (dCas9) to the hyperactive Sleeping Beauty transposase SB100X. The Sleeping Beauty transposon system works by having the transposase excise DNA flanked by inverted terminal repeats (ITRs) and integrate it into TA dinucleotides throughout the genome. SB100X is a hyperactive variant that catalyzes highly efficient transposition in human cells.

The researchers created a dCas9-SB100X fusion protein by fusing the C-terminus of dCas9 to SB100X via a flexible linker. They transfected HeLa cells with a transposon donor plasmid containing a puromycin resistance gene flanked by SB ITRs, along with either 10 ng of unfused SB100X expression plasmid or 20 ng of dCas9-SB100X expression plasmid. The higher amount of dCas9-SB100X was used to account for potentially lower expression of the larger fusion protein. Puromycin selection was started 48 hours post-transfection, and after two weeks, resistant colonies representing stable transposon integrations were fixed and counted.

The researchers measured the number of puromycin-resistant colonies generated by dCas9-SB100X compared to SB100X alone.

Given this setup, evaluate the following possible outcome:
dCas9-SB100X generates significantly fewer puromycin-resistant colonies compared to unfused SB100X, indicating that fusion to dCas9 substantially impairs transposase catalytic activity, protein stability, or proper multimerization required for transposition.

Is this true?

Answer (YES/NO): YES